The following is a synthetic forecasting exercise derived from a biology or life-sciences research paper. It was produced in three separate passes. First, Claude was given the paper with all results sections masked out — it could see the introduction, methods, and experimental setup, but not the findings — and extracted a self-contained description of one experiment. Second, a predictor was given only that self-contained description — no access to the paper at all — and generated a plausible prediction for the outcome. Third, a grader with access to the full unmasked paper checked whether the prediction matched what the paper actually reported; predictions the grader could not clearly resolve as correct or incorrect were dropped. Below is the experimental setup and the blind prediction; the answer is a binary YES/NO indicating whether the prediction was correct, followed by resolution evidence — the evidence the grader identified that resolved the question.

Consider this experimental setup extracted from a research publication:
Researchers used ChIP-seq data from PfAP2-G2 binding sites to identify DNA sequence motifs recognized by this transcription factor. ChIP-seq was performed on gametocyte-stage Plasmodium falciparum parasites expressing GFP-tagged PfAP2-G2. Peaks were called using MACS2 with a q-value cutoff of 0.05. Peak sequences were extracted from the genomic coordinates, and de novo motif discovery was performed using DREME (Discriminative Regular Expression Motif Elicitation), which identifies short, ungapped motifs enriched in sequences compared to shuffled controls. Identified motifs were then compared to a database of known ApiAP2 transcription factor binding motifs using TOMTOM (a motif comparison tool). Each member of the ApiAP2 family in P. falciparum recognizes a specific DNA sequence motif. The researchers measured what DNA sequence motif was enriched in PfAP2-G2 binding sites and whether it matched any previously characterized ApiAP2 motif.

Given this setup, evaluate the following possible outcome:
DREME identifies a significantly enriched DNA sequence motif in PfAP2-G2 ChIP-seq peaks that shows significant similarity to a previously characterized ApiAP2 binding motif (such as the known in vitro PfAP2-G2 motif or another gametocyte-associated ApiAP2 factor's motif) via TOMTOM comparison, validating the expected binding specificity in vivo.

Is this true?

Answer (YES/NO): YES